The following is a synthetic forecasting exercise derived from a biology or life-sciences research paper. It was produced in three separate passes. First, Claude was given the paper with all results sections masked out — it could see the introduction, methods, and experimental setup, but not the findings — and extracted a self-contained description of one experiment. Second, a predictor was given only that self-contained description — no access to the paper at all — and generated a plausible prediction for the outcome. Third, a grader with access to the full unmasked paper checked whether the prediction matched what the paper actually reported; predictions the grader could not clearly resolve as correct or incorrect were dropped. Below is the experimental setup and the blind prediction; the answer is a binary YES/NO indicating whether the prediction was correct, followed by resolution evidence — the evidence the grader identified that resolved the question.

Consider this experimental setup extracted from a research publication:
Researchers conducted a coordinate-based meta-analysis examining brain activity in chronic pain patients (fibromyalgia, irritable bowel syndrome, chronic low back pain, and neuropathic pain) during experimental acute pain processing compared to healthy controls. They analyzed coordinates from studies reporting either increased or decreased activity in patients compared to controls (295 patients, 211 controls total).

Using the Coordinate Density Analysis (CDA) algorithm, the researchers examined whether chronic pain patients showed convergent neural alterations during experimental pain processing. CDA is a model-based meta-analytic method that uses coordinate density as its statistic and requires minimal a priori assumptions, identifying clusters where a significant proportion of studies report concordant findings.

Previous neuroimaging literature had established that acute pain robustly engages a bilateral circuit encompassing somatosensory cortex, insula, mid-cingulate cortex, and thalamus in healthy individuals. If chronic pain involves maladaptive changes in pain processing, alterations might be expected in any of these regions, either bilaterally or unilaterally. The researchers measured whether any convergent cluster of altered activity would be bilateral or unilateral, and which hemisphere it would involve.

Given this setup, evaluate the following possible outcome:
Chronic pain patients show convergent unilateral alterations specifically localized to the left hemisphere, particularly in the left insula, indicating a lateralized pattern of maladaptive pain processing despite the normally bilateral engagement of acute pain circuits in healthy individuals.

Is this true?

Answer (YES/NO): YES